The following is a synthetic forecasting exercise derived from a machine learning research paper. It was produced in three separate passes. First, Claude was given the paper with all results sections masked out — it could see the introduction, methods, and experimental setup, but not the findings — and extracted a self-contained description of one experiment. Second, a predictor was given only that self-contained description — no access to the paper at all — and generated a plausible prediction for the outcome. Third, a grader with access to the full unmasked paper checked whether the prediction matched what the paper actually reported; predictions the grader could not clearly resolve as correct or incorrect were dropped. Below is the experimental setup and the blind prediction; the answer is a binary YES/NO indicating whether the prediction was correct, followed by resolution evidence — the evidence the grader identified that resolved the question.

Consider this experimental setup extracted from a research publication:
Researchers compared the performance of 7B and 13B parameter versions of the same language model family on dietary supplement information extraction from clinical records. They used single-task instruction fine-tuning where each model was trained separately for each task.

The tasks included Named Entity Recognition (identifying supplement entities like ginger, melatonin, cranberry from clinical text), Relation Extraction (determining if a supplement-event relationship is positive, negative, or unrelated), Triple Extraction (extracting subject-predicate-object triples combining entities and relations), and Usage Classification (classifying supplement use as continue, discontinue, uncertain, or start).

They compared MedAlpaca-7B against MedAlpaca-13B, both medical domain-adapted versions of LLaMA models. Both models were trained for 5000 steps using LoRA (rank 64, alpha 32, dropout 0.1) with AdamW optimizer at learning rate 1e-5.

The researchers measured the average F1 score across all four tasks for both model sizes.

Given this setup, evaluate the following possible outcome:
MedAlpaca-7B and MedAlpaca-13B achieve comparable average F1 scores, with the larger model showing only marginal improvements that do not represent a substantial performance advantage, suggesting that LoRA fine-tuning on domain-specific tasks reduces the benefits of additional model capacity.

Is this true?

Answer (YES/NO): NO